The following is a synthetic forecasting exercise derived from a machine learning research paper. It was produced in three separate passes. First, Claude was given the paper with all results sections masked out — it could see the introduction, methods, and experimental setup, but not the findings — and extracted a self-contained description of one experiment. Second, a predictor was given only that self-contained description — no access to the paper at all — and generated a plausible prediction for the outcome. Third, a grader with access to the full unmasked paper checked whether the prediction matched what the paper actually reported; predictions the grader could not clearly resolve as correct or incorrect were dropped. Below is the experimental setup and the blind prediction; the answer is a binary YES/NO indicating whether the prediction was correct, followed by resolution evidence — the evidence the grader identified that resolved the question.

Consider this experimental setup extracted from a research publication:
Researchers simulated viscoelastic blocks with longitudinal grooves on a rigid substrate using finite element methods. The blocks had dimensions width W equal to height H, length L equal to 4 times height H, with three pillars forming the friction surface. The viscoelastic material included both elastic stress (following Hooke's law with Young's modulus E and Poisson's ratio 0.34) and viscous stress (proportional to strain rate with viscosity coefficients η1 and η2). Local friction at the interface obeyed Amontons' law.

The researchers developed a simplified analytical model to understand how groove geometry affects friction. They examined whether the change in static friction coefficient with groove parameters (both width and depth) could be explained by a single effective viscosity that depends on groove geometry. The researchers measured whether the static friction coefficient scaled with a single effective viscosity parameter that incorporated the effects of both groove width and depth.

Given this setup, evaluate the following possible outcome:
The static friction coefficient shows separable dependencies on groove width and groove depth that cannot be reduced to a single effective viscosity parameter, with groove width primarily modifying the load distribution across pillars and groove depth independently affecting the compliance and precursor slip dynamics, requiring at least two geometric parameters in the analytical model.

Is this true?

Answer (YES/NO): NO